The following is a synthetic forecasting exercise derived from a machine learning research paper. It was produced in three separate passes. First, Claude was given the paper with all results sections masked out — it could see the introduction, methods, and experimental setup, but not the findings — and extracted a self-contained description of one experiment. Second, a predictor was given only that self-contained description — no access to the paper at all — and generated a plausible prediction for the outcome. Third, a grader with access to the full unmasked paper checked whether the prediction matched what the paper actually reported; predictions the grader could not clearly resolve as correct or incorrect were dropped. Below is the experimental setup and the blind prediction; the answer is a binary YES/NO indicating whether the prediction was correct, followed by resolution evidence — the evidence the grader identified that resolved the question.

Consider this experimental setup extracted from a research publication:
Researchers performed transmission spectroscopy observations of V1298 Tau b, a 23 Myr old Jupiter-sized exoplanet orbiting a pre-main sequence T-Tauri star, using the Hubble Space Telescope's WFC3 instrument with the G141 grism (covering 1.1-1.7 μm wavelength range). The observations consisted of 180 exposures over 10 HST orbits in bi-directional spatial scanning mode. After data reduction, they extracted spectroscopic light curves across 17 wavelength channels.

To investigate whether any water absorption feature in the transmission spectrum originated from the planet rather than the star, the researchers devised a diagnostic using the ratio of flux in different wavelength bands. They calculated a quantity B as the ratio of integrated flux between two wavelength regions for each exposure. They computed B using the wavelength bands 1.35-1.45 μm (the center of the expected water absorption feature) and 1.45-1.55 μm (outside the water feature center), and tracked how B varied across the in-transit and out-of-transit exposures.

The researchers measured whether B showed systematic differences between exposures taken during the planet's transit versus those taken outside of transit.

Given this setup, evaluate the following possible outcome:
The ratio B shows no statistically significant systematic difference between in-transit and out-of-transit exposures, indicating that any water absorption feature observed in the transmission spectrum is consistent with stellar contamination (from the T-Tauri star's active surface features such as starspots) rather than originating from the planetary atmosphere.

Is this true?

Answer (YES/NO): NO